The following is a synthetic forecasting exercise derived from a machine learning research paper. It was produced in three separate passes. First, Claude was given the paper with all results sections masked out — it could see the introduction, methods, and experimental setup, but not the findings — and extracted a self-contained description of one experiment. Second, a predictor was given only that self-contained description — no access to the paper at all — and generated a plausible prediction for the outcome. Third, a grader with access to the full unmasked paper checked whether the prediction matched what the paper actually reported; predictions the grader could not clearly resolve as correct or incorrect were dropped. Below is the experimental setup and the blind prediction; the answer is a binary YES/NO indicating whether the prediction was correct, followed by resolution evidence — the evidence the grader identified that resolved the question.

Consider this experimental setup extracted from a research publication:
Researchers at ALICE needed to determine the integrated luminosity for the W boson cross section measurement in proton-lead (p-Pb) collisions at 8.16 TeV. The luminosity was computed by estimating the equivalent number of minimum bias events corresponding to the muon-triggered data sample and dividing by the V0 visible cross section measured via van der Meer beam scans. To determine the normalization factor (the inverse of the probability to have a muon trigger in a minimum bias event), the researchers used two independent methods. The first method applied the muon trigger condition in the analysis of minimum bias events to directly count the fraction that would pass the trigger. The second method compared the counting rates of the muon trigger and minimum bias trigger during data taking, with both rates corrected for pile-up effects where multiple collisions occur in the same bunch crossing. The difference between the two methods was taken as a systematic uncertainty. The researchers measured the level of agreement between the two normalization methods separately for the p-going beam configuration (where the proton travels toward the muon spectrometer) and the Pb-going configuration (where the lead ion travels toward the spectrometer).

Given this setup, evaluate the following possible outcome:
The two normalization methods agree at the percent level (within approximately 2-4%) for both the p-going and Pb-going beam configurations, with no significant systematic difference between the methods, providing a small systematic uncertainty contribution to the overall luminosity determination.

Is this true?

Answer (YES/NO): NO